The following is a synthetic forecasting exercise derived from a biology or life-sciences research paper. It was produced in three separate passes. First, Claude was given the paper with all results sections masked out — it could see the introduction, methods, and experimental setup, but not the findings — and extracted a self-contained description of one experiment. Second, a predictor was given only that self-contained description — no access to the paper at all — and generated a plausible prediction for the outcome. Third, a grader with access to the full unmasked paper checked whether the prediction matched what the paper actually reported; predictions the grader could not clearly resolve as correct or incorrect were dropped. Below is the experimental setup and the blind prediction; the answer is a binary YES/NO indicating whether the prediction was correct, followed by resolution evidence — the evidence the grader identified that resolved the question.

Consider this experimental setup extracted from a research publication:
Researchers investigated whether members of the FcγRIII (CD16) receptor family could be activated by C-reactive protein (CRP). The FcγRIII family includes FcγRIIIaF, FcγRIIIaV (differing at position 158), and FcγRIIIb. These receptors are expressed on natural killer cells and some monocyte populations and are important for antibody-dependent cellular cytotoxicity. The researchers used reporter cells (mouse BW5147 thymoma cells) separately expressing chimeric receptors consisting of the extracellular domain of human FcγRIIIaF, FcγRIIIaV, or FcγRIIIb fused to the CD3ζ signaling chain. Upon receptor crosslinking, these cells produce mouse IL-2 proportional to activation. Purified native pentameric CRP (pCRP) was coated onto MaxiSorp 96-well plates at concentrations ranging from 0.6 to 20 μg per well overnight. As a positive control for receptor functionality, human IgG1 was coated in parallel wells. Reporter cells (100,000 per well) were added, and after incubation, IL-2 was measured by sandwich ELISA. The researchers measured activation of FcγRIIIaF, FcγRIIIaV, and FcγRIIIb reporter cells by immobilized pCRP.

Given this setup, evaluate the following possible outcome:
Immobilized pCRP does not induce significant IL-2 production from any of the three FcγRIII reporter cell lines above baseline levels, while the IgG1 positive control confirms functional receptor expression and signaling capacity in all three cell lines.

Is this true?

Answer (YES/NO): YES